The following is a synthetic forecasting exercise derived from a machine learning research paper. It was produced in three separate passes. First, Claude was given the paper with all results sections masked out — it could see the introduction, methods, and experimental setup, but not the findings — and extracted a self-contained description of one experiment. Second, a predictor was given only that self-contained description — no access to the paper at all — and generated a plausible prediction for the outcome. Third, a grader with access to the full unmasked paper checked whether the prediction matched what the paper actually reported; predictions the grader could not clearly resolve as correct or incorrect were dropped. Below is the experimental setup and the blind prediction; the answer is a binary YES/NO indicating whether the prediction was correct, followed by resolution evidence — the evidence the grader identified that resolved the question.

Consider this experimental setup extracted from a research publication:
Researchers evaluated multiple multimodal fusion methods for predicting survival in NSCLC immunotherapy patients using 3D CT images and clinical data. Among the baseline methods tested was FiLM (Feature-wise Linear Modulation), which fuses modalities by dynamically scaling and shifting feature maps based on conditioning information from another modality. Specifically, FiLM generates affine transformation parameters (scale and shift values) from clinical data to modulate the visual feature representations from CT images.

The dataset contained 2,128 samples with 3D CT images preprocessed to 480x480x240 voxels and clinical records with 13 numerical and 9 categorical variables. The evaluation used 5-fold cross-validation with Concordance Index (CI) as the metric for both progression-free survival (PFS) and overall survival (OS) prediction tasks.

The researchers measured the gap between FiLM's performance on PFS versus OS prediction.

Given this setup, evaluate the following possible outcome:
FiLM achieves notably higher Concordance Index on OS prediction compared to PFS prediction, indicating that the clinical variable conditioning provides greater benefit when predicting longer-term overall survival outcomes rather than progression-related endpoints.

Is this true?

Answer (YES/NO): NO